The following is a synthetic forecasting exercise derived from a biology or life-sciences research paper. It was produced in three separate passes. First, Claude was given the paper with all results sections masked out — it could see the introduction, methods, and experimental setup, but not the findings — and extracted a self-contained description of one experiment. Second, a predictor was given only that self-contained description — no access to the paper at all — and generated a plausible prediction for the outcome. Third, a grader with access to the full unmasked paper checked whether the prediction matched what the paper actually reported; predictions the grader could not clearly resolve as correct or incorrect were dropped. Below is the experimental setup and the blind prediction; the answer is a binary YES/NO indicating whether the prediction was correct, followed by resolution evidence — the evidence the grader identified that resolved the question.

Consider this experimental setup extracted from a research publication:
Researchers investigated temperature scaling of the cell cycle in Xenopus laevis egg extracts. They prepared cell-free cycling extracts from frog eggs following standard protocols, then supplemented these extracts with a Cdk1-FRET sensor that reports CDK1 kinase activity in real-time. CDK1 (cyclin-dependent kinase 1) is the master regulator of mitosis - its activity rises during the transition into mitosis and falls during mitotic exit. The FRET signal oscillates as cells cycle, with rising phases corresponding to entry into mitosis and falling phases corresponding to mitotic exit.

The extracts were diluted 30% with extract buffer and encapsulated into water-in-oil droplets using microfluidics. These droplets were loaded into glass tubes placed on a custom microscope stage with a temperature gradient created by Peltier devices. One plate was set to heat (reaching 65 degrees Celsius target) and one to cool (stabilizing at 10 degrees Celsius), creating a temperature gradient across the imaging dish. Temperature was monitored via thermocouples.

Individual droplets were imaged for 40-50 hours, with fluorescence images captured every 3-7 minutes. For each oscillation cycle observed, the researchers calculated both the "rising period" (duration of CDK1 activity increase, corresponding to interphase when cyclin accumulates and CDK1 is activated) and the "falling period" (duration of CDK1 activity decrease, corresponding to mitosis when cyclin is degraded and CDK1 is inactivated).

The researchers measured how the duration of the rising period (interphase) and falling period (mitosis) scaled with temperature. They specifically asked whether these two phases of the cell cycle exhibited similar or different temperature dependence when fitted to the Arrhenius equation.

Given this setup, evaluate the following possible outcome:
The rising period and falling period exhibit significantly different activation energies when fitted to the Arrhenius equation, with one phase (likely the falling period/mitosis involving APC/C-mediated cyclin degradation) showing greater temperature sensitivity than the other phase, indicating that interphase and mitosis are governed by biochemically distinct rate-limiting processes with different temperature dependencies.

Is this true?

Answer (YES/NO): NO